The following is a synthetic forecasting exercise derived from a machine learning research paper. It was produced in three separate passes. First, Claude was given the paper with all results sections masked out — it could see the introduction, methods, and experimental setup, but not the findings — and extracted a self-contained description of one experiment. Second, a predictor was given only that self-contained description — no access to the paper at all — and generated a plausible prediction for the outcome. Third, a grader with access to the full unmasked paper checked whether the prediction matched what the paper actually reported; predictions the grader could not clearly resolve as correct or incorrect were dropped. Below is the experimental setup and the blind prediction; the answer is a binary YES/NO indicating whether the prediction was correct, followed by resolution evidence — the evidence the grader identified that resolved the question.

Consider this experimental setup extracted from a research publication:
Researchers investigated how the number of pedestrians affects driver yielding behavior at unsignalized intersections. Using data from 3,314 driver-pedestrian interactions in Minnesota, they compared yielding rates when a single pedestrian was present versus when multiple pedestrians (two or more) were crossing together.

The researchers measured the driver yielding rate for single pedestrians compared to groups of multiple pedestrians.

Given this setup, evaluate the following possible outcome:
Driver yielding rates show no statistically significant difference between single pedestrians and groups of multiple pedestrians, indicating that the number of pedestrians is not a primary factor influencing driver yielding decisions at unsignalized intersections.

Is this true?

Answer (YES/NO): NO